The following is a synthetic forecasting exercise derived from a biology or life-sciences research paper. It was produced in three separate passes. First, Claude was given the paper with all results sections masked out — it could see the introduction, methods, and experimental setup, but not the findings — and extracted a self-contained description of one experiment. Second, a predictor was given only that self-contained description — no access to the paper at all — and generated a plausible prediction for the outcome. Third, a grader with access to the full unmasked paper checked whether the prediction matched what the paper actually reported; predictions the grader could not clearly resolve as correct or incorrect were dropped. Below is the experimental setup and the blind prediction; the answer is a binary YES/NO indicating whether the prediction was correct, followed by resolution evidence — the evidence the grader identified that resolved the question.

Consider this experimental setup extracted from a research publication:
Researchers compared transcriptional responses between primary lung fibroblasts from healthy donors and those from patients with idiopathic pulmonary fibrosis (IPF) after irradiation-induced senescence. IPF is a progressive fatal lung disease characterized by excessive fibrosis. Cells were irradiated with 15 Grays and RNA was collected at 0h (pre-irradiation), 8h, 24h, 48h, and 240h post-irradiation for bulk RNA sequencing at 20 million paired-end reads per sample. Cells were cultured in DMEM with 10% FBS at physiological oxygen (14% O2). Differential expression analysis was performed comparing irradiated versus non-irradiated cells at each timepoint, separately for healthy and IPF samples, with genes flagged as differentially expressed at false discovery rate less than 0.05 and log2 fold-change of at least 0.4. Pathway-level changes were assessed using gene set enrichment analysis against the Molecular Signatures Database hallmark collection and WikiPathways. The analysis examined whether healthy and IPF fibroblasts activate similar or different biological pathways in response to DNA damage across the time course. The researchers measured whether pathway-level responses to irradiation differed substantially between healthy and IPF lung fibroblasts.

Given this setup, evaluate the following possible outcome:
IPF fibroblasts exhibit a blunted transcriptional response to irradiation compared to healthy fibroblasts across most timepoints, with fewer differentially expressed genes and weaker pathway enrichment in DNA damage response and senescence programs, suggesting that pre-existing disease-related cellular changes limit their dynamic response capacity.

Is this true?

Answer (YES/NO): NO